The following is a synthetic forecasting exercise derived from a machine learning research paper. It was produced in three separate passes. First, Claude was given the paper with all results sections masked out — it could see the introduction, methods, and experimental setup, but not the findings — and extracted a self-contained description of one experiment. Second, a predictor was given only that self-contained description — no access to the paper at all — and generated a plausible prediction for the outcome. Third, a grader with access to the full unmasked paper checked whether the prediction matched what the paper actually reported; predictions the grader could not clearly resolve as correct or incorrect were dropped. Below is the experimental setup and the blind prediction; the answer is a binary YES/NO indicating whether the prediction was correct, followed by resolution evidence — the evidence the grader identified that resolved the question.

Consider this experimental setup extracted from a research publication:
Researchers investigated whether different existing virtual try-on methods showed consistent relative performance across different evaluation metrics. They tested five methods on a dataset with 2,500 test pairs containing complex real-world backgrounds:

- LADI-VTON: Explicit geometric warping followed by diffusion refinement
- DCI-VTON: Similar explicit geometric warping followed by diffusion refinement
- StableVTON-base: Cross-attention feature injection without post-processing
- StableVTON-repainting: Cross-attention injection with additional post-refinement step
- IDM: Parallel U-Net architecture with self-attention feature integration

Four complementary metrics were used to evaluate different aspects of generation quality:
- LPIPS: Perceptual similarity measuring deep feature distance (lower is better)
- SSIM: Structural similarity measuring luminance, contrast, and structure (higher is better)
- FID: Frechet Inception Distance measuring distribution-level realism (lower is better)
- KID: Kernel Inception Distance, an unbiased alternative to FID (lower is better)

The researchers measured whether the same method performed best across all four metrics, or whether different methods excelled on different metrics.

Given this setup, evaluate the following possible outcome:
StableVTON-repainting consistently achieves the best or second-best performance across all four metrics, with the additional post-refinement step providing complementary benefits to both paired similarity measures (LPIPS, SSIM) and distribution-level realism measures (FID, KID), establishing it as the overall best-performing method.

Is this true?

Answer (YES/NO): NO